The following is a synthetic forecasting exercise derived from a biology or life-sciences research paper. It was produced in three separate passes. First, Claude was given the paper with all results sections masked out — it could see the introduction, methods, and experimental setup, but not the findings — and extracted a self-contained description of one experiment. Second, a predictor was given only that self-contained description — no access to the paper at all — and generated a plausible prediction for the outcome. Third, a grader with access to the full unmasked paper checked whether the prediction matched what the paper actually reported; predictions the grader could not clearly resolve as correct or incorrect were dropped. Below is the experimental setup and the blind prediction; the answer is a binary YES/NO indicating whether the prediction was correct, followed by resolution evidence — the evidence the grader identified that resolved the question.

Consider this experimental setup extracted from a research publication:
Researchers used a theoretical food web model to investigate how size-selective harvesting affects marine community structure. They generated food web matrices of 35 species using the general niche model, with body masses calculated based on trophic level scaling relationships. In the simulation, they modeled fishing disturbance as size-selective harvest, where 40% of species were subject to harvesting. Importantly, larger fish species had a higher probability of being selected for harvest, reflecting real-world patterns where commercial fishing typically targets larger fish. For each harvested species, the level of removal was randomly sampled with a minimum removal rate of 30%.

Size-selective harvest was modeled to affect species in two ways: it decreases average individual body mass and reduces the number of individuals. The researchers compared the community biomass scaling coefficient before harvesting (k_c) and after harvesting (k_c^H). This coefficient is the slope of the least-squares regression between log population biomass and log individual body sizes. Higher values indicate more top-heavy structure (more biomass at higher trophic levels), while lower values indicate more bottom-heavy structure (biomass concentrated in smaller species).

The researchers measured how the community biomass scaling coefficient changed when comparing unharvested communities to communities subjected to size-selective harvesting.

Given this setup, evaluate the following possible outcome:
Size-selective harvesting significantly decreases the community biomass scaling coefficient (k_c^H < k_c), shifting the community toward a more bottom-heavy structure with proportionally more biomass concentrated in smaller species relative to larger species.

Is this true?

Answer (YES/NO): YES